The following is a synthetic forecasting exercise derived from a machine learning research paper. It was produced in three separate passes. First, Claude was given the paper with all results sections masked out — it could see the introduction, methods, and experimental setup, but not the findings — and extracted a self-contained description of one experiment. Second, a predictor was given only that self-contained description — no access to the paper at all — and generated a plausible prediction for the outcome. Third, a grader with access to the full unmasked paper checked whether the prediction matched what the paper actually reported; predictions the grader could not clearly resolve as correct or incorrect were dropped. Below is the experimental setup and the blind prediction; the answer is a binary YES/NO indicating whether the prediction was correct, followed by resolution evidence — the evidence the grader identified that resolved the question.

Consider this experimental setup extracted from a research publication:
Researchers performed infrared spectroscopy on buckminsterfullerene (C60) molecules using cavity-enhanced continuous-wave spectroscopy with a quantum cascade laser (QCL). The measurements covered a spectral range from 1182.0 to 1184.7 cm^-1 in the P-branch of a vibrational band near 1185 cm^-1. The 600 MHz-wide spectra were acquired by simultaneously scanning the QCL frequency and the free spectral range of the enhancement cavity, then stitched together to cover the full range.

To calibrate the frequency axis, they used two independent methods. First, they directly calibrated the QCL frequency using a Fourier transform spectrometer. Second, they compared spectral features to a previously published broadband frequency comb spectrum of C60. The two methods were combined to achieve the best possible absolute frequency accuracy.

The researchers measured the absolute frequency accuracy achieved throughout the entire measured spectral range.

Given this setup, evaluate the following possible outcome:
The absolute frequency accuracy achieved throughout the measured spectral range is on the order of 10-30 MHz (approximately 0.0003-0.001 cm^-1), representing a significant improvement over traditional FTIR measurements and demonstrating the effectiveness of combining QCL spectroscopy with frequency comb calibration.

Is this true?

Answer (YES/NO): NO